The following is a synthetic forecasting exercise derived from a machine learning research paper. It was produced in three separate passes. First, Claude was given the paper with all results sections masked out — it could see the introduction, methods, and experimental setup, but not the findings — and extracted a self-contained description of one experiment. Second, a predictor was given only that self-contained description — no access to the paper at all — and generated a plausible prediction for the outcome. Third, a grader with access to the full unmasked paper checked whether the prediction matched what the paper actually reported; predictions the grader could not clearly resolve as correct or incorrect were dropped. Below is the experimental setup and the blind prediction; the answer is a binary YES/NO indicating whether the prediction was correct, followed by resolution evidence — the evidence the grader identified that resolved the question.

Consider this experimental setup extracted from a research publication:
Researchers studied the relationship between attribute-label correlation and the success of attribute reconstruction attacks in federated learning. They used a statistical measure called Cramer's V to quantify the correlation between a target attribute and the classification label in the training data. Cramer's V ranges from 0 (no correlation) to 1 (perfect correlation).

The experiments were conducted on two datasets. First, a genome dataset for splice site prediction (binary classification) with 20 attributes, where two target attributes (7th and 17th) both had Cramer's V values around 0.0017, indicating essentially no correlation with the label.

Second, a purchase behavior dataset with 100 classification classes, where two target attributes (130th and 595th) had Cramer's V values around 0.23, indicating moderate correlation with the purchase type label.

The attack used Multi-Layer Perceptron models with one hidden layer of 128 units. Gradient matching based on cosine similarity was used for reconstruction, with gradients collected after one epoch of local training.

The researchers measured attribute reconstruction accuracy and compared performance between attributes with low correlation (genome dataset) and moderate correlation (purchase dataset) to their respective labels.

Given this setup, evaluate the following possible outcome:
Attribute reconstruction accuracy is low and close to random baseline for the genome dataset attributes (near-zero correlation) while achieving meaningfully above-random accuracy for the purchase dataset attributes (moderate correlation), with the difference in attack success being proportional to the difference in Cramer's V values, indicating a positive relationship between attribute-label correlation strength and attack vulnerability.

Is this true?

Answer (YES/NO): NO